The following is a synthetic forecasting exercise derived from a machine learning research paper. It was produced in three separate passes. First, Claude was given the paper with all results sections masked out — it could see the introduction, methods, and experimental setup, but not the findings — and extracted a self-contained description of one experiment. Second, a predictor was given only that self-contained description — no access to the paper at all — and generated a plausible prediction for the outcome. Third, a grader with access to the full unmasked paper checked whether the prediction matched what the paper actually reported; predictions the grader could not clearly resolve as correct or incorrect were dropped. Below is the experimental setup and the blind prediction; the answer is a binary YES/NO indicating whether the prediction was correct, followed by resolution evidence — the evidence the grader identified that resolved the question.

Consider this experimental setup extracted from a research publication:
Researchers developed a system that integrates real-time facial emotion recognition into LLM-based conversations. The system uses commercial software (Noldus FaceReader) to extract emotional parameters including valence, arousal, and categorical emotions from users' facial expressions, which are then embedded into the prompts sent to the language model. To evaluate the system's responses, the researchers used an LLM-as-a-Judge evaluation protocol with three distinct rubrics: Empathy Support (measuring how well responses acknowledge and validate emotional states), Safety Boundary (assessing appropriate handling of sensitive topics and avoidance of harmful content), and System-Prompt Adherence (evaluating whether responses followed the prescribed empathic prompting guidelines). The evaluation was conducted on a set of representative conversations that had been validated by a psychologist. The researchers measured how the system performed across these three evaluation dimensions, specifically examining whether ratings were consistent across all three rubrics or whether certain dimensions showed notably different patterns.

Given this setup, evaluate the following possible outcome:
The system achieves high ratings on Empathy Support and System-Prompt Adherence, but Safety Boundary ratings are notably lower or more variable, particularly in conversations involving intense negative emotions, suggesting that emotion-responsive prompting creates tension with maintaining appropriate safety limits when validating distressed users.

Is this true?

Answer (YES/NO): NO